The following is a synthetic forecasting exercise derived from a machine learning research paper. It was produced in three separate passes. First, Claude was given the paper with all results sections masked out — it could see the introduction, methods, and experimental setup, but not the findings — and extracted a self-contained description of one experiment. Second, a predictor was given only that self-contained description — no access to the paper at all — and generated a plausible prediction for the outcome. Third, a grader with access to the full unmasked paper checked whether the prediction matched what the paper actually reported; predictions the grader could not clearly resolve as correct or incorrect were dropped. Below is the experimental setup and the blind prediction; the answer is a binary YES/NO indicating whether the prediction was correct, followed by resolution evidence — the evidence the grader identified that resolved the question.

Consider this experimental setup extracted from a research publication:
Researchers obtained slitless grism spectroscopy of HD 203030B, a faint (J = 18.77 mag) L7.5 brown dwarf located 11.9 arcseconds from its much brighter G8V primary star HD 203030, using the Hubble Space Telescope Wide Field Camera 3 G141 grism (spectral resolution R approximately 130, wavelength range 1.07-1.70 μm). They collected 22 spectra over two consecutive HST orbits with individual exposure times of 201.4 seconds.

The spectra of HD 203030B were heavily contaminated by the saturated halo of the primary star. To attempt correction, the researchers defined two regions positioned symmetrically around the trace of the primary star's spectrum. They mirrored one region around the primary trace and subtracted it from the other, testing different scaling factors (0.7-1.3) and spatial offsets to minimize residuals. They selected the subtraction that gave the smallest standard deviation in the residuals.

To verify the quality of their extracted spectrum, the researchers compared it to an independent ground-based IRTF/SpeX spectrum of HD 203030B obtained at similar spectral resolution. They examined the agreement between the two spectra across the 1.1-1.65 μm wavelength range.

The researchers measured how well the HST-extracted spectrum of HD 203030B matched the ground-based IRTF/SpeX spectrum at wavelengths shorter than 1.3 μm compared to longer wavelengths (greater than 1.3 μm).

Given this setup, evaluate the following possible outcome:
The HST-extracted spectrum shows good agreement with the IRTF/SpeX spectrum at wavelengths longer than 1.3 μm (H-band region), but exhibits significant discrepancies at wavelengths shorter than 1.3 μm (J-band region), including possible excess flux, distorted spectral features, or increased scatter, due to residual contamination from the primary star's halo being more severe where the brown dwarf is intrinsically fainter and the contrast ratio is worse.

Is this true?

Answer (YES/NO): NO